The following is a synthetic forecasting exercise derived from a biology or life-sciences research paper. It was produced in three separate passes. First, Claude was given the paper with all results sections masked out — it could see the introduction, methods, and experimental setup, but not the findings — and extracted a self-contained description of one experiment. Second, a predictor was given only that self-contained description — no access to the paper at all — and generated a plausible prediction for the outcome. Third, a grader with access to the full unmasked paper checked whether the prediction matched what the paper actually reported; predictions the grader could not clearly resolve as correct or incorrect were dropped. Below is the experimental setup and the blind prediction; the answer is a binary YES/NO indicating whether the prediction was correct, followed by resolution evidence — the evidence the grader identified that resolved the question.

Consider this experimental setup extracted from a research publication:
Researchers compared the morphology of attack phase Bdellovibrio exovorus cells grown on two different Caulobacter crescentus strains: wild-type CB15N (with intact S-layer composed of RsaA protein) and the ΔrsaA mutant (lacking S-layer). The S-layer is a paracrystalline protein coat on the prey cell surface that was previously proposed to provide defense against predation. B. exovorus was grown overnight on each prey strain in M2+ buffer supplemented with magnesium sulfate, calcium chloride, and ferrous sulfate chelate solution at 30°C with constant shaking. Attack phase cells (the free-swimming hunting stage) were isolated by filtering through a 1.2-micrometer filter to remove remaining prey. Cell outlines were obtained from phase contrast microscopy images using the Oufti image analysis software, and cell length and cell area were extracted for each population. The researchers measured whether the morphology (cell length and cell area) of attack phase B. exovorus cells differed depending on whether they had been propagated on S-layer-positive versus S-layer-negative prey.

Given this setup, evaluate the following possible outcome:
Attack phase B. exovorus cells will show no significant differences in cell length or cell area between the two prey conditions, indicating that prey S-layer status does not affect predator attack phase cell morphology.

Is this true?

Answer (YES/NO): YES